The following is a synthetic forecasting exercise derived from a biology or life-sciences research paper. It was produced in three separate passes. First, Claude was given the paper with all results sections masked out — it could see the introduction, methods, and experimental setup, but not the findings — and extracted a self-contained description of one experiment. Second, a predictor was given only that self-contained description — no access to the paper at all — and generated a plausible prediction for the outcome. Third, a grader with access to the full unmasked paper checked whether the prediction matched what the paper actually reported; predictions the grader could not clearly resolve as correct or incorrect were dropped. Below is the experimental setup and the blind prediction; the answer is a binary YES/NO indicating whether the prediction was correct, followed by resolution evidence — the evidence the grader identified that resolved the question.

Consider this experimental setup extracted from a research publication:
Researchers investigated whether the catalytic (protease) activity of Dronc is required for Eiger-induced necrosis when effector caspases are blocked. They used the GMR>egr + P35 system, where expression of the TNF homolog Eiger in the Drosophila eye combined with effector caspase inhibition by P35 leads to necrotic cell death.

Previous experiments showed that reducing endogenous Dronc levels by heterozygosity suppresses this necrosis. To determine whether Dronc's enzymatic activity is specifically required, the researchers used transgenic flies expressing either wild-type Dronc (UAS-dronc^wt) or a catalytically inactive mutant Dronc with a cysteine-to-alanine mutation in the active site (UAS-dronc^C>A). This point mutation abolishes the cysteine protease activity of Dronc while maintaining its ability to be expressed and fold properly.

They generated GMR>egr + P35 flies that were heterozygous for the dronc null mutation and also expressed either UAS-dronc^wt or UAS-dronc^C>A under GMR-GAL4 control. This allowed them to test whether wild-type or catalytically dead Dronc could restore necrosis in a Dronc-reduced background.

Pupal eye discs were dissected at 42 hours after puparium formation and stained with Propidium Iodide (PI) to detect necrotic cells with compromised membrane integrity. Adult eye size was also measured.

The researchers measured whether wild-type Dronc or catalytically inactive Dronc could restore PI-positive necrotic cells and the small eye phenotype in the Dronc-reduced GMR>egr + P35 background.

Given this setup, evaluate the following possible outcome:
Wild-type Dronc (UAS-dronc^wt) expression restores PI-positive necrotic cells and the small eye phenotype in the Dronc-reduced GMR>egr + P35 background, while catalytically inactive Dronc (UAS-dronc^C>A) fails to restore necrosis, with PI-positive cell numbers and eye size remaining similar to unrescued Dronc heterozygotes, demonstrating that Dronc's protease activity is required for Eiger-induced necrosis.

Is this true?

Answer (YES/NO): YES